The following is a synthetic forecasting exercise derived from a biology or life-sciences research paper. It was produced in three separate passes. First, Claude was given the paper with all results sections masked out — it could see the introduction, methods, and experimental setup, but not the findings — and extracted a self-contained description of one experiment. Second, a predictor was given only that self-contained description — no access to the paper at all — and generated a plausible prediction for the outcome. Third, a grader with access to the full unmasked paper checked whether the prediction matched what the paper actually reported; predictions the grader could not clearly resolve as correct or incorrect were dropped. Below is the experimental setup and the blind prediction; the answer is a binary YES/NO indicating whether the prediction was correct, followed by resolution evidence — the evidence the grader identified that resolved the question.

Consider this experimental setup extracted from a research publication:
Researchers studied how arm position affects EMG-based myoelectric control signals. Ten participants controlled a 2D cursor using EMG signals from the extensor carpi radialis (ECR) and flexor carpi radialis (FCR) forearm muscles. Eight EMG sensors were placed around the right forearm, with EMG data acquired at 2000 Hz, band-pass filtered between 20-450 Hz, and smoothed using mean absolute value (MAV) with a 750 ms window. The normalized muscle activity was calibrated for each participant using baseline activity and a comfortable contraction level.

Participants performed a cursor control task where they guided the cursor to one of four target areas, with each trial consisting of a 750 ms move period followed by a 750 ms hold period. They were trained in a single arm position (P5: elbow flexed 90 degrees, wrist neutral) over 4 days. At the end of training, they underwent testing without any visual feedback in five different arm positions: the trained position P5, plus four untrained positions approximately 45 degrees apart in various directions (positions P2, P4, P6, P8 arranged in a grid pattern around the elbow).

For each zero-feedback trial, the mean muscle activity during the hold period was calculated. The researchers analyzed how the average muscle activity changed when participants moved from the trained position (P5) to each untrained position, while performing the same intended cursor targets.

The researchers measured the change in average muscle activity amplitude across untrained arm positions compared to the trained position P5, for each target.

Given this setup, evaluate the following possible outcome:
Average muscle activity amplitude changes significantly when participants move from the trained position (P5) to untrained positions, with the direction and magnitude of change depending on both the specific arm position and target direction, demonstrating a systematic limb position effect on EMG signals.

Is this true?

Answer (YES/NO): YES